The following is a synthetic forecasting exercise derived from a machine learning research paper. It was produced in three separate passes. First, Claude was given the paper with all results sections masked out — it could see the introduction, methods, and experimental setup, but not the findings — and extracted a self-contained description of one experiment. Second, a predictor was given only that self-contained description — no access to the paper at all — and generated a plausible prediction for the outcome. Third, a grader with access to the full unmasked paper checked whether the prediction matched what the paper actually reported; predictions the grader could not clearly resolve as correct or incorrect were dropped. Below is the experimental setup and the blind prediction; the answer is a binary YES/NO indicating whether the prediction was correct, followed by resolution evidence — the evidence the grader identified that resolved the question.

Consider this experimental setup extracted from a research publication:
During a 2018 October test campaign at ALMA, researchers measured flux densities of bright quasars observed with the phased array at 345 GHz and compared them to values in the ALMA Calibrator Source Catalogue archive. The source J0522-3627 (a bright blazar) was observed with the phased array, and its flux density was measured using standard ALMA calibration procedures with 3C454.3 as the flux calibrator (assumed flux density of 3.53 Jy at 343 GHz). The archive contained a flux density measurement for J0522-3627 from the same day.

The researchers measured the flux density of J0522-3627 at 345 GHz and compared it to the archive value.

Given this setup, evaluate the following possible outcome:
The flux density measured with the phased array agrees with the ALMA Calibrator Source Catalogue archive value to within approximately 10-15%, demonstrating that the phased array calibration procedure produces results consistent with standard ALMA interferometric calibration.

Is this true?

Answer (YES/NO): YES